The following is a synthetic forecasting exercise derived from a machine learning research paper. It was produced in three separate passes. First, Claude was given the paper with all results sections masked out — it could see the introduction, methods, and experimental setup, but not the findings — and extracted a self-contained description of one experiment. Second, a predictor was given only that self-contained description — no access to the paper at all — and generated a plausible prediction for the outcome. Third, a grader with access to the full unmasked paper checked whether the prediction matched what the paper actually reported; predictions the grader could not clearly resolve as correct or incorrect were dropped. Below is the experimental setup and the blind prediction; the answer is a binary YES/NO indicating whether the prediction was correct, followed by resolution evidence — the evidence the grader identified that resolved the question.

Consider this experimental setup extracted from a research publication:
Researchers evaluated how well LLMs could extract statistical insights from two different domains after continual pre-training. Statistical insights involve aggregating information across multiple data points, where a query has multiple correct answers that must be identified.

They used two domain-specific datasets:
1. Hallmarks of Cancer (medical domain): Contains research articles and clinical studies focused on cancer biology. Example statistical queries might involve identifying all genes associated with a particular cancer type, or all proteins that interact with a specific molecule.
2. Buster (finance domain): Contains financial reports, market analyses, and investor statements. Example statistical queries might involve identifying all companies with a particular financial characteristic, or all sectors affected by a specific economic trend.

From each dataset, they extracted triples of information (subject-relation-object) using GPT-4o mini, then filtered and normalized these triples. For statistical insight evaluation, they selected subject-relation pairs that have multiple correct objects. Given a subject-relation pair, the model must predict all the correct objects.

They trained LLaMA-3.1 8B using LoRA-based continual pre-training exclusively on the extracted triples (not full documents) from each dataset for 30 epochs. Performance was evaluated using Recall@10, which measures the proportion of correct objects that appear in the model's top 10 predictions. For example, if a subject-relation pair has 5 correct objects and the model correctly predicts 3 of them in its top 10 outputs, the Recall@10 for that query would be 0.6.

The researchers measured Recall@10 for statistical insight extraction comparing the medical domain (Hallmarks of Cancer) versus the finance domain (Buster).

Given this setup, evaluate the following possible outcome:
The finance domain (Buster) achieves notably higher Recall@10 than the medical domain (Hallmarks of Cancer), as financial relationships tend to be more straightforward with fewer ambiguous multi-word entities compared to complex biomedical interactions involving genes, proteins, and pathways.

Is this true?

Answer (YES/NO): NO